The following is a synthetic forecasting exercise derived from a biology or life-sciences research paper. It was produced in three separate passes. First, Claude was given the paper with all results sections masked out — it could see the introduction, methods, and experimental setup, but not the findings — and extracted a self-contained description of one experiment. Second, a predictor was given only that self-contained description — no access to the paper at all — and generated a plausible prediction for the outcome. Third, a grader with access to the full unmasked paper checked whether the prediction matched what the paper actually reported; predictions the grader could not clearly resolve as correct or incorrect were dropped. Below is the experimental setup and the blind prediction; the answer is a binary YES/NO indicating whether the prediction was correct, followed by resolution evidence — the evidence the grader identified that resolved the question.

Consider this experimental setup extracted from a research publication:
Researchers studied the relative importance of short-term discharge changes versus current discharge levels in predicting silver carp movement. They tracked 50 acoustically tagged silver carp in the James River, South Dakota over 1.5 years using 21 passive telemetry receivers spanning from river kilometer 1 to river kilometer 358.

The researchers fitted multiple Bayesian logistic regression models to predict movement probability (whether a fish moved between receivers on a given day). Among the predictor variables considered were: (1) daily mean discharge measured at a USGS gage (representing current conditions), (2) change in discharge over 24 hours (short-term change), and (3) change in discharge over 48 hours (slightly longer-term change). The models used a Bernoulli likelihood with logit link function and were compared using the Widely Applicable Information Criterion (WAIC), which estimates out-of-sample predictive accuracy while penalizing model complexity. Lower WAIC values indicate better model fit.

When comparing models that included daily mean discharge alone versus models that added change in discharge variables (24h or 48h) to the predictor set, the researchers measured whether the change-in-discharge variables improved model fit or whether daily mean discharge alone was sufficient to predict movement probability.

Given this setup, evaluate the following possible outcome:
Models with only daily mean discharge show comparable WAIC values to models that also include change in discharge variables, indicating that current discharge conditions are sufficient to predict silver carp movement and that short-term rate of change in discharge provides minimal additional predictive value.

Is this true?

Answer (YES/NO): YES